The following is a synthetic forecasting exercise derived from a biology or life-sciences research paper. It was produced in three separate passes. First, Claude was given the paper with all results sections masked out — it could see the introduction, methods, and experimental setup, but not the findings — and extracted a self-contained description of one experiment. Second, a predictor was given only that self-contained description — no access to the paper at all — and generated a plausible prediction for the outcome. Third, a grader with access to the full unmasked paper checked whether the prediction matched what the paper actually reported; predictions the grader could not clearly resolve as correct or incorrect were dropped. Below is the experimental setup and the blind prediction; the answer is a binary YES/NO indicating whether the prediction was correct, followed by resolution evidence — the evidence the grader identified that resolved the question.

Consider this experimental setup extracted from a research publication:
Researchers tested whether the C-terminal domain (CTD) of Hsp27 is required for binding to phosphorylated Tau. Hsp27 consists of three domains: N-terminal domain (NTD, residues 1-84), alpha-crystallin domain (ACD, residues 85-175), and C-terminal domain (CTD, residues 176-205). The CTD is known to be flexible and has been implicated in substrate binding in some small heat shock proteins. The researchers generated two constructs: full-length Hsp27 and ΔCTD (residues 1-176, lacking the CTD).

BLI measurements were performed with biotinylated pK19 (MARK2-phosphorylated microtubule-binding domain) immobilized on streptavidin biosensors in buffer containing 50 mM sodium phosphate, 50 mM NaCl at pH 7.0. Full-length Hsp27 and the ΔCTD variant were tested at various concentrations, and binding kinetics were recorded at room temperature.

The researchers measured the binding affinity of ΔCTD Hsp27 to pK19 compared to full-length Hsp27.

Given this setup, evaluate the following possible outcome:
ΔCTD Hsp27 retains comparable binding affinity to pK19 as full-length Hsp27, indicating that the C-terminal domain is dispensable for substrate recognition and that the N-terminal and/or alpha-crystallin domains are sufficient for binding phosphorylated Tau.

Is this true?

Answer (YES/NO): YES